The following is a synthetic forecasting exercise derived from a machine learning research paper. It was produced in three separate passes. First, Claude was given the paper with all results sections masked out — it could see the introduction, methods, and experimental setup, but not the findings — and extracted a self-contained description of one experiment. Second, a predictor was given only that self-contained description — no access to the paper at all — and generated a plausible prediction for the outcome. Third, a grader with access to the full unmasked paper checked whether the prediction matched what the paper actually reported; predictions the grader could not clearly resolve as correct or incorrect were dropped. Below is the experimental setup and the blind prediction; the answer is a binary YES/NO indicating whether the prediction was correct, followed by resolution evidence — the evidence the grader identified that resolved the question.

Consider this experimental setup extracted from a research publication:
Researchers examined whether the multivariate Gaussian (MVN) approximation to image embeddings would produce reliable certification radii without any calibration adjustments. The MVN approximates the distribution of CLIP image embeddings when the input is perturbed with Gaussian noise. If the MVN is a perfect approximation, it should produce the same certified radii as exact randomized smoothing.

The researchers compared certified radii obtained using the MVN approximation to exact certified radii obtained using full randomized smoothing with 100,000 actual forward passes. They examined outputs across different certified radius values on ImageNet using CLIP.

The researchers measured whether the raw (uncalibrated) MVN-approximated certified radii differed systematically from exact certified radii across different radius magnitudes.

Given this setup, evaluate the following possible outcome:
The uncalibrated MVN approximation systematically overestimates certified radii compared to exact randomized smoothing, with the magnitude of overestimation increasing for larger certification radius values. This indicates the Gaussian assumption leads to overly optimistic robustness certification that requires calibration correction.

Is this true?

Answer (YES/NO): NO